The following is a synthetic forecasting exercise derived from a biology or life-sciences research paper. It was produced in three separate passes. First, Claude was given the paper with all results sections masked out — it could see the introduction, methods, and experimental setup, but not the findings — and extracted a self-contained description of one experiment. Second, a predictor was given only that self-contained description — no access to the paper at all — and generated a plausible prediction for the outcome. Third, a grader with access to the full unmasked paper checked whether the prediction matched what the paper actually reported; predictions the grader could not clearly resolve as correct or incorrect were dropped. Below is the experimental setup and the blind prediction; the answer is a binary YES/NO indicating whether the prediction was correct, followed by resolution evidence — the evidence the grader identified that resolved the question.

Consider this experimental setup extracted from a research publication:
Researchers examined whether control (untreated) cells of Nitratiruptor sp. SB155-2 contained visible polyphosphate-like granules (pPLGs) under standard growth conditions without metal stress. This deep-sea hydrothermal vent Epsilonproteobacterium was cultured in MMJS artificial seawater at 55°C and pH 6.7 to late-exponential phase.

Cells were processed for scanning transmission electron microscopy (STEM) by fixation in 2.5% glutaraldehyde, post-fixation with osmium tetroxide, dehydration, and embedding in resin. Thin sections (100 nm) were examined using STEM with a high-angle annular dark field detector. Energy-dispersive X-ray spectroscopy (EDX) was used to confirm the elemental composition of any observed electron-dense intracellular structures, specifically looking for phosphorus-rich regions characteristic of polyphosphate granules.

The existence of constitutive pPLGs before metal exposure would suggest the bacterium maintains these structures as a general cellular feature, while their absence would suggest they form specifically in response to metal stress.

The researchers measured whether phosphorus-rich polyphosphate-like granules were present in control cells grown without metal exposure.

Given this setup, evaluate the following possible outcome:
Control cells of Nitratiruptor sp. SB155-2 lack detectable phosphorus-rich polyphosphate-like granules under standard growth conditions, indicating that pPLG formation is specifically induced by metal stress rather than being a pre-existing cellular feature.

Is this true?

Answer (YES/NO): NO